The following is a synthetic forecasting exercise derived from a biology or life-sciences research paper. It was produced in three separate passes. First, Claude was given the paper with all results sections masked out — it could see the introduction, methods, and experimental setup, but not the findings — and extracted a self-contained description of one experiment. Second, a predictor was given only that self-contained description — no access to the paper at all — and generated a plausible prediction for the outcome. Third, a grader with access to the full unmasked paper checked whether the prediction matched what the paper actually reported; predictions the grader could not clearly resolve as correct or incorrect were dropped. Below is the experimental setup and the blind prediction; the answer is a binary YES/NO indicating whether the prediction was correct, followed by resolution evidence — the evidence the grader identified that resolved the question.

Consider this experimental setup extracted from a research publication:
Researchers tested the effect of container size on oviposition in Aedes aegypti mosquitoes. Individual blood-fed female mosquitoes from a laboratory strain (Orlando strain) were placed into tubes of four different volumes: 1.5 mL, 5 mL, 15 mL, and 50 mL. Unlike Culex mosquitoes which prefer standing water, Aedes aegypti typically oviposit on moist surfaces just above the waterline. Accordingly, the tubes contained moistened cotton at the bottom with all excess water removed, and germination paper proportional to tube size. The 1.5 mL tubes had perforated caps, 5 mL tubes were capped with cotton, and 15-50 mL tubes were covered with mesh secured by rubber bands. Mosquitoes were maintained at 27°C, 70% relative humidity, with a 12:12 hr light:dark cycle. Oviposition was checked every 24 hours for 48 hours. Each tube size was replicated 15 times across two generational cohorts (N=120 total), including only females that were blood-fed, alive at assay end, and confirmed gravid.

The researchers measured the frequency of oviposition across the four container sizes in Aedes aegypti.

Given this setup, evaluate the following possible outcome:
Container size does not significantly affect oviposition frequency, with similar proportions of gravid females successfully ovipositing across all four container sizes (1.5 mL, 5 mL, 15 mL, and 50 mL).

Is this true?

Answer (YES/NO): NO